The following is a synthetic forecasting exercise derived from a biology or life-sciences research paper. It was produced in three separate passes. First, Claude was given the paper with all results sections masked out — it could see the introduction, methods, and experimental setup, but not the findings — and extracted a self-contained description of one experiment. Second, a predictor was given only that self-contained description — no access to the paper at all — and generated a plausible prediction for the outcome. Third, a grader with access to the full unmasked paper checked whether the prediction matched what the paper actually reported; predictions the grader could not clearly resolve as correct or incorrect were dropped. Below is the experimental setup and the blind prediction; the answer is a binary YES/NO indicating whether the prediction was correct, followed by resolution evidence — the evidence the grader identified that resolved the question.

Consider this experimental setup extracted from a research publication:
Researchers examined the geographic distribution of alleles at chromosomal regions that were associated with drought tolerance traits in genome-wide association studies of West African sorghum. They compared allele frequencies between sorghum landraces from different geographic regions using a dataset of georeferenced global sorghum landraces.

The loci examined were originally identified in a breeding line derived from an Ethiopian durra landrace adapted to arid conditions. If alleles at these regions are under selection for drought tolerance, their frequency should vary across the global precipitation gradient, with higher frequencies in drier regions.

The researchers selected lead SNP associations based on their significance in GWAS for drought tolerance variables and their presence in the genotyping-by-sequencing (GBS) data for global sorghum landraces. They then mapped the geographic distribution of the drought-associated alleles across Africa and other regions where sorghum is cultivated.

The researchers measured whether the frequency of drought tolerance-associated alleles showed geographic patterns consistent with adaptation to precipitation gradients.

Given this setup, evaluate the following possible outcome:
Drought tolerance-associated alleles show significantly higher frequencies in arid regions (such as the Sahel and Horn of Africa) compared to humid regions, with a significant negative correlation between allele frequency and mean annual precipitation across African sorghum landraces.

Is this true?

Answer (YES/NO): NO